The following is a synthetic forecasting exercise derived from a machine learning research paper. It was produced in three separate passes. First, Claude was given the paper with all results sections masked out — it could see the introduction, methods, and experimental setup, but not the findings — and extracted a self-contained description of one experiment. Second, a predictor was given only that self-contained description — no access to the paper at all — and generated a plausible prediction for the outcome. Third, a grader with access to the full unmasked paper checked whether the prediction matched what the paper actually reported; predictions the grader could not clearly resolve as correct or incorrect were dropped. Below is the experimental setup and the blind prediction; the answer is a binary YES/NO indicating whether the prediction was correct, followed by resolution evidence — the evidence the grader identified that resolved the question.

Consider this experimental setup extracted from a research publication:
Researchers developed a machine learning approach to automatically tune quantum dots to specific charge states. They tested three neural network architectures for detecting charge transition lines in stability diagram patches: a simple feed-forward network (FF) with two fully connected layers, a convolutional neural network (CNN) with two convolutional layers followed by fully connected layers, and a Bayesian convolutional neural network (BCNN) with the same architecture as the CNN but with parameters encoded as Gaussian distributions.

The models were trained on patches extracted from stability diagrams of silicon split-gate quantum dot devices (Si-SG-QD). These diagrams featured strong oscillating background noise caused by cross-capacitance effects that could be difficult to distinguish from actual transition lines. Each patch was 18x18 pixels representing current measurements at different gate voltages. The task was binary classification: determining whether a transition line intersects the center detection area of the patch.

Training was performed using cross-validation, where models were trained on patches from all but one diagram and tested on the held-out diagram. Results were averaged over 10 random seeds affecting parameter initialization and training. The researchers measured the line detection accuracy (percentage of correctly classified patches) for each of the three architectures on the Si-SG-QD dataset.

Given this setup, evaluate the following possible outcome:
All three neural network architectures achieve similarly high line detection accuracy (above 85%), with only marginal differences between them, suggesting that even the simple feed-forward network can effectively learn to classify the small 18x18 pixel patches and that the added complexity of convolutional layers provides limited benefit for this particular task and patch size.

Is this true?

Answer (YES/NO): NO